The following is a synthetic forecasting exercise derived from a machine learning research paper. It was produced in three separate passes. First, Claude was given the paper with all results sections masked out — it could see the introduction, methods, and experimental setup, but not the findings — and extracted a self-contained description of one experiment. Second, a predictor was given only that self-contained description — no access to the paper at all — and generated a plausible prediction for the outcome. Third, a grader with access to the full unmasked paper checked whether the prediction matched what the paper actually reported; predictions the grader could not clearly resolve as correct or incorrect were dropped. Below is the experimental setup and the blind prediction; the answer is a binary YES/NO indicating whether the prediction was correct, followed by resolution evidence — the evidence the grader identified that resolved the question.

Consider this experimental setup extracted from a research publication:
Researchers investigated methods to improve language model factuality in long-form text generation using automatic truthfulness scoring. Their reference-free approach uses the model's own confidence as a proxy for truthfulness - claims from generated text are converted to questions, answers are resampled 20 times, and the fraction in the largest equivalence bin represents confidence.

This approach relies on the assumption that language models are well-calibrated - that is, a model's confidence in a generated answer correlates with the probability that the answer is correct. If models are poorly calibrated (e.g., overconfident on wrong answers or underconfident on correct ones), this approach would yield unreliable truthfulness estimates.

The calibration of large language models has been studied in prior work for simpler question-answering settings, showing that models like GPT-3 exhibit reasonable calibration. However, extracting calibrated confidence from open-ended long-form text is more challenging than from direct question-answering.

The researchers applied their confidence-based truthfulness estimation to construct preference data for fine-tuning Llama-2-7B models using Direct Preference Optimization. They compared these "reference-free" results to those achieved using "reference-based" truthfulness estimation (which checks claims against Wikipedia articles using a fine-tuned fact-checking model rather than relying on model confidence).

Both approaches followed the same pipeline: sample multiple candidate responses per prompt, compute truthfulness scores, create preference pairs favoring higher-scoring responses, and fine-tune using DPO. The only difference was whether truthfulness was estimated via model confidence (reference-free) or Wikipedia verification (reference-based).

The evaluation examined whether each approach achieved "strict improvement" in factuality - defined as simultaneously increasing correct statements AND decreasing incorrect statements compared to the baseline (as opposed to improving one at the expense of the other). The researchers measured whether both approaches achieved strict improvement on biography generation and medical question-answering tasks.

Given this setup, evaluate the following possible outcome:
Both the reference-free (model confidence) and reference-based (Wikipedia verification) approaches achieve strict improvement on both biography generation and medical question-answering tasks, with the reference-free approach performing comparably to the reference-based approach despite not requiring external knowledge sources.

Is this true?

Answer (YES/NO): NO